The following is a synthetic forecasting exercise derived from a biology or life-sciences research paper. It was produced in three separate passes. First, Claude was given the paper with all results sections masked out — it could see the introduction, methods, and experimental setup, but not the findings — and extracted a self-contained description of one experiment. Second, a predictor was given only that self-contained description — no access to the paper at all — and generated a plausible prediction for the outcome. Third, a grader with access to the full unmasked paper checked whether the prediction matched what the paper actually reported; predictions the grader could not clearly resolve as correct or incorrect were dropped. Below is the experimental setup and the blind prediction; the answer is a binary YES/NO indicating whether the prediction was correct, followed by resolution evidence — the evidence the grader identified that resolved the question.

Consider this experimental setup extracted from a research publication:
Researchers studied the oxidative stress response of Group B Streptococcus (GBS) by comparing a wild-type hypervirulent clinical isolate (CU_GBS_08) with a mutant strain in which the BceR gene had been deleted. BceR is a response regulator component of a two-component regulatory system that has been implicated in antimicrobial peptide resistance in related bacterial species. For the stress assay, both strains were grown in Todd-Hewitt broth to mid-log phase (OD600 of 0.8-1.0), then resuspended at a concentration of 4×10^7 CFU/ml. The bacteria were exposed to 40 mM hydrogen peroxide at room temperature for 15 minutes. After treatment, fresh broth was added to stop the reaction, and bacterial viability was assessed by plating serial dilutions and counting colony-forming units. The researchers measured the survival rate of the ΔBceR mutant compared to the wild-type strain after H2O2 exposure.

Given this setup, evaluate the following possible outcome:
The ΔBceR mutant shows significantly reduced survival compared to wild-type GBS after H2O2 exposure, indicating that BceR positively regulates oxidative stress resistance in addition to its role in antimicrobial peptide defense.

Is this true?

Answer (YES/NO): YES